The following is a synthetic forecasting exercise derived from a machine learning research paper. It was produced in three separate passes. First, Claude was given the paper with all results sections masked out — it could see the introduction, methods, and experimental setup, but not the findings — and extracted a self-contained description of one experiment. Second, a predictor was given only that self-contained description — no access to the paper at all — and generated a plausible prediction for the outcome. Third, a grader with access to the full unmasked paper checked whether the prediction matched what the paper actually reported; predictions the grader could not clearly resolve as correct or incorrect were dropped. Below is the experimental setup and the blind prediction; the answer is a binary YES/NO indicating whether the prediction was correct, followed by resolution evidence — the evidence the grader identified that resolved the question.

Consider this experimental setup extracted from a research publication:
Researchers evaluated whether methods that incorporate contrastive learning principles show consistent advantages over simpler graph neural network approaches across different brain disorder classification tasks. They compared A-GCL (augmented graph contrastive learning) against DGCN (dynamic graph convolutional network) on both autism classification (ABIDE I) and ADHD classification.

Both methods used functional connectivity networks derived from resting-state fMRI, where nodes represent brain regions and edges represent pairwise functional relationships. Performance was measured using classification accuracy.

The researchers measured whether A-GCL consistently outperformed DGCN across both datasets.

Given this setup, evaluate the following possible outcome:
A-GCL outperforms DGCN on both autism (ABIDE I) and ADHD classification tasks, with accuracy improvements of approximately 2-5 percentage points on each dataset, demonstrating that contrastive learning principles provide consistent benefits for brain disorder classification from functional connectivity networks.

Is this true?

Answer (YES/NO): NO